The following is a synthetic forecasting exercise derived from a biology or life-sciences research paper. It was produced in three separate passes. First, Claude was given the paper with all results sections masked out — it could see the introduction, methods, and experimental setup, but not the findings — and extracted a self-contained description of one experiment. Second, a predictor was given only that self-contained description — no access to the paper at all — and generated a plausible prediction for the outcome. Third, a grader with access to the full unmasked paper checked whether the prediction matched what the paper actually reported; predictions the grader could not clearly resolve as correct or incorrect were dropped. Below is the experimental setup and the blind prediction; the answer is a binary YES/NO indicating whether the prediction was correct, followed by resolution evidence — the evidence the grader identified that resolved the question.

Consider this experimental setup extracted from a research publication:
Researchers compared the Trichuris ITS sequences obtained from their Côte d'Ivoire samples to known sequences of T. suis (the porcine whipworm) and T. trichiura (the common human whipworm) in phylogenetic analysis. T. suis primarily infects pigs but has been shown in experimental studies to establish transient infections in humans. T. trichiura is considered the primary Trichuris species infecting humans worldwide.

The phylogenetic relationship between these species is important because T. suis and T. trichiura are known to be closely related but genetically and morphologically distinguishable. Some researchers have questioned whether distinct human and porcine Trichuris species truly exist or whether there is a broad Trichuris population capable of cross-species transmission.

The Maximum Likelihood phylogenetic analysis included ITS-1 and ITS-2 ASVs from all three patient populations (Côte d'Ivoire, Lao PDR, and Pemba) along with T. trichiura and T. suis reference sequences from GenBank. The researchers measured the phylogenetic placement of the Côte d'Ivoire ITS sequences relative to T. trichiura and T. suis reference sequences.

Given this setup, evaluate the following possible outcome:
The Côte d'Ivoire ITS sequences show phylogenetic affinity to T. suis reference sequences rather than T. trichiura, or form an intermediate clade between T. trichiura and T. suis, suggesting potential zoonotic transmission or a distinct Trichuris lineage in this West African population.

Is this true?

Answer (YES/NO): YES